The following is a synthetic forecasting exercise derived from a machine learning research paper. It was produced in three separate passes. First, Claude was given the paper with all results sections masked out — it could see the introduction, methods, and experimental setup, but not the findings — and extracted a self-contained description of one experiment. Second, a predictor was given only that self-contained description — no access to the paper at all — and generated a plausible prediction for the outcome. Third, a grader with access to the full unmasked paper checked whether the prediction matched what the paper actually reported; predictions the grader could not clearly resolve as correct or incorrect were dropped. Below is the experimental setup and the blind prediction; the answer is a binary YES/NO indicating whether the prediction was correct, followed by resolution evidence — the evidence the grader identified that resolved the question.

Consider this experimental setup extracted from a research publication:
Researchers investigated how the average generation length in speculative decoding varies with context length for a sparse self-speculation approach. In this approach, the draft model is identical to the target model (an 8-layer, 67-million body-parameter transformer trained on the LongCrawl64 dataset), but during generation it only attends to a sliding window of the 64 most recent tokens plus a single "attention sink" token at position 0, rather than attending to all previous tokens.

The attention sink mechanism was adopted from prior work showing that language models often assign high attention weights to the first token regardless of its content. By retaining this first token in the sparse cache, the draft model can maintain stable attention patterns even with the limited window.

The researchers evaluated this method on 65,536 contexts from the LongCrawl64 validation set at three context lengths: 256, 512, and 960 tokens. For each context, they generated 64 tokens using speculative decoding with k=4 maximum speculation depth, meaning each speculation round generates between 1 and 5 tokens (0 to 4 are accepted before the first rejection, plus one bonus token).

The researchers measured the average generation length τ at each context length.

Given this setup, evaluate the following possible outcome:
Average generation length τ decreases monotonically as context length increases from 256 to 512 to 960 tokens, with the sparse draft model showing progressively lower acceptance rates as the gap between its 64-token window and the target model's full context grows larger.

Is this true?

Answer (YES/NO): NO